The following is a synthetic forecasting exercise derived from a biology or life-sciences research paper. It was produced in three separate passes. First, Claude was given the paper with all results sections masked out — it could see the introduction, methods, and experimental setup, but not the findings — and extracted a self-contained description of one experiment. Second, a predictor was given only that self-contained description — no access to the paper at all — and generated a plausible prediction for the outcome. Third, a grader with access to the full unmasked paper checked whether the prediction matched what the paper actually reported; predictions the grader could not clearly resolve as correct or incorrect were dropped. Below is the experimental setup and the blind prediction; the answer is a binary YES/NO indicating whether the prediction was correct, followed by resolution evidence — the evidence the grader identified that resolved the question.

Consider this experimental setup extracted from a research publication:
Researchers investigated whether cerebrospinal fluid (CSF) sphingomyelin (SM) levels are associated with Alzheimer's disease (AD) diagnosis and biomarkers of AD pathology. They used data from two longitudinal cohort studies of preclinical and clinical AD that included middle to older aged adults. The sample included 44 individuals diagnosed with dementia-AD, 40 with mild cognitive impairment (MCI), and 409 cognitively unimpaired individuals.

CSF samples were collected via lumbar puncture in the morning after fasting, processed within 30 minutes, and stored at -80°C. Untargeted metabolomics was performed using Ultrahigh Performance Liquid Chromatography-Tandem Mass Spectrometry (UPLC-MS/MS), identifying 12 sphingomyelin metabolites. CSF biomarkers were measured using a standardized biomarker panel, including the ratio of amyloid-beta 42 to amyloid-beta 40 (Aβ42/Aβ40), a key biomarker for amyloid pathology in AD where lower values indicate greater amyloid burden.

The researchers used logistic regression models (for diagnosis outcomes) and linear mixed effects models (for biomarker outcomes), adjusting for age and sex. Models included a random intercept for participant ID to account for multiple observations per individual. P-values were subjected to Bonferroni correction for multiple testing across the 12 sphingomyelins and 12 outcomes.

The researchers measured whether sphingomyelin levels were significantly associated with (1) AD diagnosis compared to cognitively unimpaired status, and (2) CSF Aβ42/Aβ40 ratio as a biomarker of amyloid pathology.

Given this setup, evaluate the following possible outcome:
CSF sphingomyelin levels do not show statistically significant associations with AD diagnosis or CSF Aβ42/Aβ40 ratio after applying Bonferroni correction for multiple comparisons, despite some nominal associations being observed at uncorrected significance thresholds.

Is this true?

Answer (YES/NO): NO